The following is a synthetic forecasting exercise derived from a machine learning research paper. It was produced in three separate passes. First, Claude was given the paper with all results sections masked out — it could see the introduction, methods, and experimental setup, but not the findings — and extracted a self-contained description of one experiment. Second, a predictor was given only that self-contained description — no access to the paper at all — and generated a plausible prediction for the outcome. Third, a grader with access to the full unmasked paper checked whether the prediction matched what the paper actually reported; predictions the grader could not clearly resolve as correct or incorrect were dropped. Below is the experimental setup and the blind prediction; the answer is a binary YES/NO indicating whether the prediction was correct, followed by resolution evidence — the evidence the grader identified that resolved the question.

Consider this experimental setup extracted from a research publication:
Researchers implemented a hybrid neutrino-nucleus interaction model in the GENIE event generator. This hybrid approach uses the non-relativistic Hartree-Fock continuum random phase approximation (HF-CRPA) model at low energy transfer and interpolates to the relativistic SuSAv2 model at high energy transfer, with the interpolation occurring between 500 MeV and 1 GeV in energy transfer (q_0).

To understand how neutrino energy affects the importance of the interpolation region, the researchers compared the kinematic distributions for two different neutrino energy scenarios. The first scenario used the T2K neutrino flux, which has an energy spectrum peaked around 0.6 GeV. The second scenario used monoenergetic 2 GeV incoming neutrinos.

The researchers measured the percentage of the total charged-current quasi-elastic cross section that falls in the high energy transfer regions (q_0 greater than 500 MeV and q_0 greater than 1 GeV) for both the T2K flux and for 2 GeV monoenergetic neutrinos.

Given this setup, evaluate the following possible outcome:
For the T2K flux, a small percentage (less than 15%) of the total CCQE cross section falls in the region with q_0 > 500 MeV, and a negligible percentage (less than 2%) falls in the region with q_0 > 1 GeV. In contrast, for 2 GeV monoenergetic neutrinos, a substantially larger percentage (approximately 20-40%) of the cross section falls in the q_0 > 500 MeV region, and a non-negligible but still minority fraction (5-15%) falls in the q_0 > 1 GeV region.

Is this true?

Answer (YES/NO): YES